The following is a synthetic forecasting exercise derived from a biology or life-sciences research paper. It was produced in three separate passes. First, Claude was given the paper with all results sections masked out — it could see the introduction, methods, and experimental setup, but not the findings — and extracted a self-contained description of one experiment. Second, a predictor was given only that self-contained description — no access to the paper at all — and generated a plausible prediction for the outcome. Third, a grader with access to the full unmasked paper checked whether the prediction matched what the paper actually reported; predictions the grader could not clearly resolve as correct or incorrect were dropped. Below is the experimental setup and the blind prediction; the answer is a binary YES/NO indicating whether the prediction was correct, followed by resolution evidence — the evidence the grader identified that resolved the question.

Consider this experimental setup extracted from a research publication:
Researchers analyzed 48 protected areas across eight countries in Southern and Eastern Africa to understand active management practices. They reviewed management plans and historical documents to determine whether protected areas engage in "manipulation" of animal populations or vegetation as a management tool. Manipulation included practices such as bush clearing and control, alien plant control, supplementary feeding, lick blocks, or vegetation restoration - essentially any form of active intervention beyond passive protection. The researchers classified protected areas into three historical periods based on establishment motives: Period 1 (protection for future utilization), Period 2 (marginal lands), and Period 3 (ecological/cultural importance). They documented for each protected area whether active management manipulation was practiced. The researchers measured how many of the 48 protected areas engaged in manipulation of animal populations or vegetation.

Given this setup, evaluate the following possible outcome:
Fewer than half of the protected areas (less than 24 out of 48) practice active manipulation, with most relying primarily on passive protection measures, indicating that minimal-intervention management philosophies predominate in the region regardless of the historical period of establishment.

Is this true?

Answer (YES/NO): NO